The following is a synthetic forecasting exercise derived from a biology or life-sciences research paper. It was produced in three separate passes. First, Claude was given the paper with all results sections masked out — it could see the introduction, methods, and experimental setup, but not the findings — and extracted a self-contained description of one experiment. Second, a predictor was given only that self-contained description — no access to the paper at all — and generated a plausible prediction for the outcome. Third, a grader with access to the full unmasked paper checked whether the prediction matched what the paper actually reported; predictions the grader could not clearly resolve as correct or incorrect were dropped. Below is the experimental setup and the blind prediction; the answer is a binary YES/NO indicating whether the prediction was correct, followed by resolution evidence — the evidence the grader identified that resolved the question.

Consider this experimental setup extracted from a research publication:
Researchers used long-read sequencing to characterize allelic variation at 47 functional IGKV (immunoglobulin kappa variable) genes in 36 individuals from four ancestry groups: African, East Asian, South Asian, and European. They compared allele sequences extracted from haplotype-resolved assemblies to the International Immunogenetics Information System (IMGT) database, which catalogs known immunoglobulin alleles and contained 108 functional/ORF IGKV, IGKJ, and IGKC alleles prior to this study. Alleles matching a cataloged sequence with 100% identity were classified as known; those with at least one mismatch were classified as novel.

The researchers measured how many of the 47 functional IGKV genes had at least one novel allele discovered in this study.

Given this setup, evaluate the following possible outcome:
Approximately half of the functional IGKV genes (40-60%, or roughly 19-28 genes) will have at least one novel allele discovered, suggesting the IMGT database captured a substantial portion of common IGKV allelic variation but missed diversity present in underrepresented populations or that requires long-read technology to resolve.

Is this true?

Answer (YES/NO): NO